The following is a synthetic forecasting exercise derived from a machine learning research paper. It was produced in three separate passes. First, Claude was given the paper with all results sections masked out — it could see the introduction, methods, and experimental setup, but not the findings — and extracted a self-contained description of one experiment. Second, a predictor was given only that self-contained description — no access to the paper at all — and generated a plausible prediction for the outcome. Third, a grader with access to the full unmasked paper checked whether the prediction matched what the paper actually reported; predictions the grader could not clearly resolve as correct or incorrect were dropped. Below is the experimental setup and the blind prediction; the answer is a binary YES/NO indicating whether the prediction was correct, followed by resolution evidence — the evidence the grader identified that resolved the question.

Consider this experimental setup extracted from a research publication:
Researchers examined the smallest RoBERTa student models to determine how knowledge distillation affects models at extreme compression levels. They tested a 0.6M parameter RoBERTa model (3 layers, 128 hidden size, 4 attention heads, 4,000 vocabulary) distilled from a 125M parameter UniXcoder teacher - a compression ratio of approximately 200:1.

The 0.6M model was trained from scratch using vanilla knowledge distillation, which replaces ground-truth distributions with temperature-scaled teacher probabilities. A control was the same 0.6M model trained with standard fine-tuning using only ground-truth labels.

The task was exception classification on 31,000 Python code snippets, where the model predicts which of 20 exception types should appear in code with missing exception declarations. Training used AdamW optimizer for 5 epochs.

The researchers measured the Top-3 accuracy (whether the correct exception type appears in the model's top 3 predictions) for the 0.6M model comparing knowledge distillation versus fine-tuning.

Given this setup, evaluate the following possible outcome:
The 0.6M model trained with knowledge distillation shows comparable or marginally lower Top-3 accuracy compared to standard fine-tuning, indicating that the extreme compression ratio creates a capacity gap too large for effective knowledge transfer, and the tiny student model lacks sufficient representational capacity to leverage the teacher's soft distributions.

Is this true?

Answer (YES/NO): NO